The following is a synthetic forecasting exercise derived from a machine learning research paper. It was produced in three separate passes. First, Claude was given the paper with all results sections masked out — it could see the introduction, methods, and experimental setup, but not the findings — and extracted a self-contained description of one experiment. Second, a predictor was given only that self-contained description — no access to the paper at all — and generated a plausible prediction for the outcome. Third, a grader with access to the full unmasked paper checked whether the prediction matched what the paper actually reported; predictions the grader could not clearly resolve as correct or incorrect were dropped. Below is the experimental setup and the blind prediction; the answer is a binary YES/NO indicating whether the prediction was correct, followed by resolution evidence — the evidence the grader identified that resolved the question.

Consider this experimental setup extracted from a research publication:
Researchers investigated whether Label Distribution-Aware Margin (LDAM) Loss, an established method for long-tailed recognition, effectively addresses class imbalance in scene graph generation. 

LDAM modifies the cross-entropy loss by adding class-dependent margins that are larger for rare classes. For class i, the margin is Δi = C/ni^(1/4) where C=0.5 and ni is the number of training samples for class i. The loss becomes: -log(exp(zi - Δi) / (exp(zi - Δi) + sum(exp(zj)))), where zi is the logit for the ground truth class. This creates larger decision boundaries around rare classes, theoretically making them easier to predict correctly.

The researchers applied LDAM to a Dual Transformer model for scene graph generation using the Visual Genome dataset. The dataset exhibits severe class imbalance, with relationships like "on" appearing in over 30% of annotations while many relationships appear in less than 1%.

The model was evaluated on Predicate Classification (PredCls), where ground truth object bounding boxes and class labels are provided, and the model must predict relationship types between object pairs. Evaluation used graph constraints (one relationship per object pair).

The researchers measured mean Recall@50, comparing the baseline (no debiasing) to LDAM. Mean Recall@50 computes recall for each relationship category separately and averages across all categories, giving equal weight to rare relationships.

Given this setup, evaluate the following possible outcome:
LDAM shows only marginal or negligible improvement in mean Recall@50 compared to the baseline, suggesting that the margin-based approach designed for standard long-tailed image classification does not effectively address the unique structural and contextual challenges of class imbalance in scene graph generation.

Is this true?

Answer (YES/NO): NO